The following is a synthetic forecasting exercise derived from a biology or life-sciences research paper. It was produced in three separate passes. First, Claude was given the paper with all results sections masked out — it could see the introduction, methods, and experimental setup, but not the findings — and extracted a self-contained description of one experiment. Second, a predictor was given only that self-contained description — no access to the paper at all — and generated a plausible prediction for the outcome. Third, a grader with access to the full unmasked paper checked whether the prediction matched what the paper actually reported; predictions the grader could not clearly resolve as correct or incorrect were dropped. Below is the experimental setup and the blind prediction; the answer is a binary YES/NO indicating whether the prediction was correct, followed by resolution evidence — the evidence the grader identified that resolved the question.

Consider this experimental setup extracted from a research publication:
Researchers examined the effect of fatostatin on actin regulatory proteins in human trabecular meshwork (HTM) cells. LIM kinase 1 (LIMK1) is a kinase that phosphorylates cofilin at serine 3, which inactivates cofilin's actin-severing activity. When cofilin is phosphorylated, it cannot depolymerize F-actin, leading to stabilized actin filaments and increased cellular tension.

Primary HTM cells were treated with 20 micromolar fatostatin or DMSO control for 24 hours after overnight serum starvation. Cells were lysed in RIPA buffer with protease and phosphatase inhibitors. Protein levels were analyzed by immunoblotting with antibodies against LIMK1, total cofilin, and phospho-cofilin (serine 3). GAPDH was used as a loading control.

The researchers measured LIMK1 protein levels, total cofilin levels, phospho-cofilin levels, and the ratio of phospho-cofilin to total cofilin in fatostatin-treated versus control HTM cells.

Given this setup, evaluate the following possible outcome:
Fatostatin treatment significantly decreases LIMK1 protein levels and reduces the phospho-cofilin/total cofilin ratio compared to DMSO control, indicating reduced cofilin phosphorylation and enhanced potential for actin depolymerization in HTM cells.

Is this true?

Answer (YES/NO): YES